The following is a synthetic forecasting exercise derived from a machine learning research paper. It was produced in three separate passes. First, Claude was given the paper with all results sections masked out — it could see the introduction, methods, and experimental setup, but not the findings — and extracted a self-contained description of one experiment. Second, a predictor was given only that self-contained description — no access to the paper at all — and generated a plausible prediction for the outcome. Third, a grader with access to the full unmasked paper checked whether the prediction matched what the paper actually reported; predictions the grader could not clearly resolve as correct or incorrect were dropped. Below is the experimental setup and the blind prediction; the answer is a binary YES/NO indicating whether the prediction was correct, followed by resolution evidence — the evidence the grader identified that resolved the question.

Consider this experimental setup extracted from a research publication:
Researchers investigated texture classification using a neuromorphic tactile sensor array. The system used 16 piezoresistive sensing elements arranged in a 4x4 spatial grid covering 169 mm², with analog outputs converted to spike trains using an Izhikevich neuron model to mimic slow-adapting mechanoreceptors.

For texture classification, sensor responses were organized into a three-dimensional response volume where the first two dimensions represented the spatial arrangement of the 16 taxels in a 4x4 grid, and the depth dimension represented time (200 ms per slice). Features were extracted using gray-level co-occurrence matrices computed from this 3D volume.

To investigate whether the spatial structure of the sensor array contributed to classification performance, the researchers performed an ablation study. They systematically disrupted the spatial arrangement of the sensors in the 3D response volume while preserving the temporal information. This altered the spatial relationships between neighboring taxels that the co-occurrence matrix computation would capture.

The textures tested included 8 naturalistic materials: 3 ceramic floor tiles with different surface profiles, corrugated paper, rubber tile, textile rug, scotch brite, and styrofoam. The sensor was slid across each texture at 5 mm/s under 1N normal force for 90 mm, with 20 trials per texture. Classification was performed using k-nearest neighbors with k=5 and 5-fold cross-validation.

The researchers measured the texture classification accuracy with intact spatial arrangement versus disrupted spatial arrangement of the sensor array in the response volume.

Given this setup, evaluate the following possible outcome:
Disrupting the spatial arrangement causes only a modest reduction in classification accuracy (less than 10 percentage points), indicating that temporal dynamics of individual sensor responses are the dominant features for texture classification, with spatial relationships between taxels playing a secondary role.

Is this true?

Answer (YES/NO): NO